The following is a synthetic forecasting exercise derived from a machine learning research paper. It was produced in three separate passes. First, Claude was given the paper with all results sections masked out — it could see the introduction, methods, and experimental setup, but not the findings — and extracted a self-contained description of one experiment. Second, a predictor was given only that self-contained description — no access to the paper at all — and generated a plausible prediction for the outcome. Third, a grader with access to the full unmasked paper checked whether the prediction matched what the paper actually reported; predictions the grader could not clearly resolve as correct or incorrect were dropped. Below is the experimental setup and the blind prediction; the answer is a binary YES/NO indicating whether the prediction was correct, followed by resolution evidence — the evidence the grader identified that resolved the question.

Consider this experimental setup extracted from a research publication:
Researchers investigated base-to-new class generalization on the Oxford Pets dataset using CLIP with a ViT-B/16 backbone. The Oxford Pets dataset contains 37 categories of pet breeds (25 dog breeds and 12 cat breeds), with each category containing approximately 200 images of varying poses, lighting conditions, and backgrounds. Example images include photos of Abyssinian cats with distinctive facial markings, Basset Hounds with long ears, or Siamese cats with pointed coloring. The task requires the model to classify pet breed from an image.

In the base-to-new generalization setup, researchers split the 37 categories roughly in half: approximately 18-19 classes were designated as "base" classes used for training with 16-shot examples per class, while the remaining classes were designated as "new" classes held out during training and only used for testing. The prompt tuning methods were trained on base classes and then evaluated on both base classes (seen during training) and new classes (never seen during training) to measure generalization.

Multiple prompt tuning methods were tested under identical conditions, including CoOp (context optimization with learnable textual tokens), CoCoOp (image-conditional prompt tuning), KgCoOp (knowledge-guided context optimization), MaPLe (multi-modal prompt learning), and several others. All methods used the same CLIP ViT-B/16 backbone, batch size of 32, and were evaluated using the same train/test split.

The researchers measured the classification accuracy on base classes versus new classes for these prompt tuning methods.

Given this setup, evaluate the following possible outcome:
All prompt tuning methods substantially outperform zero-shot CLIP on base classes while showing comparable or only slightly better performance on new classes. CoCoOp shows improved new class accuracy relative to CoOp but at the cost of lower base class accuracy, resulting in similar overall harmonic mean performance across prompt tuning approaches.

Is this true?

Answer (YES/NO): NO